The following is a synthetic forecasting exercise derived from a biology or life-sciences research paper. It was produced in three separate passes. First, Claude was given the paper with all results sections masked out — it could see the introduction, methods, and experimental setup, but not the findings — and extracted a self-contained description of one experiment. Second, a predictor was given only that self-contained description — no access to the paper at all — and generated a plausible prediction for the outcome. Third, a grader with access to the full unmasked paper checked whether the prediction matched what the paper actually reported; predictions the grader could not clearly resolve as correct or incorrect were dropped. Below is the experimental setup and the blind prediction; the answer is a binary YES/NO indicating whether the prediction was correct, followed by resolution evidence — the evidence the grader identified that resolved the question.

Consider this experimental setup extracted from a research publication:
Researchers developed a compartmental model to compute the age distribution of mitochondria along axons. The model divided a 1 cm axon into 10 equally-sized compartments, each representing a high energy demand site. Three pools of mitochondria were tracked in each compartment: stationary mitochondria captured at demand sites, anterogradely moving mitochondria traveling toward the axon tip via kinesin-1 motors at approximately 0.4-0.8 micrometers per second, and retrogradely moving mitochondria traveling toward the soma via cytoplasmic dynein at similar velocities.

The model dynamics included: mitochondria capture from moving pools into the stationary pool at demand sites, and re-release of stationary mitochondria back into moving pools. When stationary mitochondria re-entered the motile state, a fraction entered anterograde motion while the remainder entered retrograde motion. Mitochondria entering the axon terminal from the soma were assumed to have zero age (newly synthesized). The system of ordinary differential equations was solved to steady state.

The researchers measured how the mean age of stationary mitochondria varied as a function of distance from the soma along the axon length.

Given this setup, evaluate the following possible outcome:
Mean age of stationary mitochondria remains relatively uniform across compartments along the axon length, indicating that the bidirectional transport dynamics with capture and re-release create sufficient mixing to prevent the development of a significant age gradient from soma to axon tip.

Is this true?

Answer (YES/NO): NO